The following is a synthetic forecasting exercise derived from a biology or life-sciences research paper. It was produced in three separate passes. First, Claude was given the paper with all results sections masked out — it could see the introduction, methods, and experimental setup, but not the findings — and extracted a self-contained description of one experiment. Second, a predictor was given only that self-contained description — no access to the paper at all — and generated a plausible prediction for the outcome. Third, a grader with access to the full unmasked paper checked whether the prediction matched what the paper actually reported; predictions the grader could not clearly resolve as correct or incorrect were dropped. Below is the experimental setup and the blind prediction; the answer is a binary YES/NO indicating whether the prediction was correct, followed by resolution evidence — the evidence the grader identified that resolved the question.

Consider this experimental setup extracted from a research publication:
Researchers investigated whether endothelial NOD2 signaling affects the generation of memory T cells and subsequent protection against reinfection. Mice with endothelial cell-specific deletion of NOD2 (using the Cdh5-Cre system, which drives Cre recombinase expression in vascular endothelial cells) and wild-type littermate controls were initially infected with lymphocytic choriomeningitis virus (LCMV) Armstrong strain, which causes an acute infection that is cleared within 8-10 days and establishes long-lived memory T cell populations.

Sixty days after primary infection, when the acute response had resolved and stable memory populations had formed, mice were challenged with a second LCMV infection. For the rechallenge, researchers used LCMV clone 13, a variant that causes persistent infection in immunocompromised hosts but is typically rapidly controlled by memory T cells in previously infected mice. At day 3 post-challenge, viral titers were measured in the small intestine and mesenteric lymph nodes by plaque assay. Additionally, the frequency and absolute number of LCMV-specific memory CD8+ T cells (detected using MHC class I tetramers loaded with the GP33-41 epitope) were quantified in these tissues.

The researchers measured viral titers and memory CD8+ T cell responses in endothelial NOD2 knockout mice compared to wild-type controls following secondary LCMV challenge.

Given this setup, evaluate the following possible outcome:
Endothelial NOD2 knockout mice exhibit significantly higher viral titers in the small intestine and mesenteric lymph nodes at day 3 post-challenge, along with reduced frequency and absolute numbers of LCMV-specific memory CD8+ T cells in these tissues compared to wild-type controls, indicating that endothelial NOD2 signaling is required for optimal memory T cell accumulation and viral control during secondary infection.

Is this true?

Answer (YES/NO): NO